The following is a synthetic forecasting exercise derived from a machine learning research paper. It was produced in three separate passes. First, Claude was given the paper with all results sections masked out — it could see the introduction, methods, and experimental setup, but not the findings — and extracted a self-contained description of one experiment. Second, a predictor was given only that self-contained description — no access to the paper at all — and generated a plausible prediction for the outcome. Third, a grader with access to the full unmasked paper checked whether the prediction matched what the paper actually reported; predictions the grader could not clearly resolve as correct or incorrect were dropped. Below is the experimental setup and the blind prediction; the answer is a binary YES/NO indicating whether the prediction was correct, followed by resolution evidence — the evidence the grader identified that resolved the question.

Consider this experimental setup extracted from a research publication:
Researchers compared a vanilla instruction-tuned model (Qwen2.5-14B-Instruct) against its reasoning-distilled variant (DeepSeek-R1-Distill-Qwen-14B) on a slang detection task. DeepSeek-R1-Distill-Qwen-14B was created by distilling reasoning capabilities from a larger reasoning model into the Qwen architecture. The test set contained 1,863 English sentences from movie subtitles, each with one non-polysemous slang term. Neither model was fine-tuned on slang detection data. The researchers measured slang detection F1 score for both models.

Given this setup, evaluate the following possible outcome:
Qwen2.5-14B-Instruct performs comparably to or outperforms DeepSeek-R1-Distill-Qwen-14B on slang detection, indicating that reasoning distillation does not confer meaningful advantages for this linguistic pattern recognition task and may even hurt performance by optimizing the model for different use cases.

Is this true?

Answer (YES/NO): YES